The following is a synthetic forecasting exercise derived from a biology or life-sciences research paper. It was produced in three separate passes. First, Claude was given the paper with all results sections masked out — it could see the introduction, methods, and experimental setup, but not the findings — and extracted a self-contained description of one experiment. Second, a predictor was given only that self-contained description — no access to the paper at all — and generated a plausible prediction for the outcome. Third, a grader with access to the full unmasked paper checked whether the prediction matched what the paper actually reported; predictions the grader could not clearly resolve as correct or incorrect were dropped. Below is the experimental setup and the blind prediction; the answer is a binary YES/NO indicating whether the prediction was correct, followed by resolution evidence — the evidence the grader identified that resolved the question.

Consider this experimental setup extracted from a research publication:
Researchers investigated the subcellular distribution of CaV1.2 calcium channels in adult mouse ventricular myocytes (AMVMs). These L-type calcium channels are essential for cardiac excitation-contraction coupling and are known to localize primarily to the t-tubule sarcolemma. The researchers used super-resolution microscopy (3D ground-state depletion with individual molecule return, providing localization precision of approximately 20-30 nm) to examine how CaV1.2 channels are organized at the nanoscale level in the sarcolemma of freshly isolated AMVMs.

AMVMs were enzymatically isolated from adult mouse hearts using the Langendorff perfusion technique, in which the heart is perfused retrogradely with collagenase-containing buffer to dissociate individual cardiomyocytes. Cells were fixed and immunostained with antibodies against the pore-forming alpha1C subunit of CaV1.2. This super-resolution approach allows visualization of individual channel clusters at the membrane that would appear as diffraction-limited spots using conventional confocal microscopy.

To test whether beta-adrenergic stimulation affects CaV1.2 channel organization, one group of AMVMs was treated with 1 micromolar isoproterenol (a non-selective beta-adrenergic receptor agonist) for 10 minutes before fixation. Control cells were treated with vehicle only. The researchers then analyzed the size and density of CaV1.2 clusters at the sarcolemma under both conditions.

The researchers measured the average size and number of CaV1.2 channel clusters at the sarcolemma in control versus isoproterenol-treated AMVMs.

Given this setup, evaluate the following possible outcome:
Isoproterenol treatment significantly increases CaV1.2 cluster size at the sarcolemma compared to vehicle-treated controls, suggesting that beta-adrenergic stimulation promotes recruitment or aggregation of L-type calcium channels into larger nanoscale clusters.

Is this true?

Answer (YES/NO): YES